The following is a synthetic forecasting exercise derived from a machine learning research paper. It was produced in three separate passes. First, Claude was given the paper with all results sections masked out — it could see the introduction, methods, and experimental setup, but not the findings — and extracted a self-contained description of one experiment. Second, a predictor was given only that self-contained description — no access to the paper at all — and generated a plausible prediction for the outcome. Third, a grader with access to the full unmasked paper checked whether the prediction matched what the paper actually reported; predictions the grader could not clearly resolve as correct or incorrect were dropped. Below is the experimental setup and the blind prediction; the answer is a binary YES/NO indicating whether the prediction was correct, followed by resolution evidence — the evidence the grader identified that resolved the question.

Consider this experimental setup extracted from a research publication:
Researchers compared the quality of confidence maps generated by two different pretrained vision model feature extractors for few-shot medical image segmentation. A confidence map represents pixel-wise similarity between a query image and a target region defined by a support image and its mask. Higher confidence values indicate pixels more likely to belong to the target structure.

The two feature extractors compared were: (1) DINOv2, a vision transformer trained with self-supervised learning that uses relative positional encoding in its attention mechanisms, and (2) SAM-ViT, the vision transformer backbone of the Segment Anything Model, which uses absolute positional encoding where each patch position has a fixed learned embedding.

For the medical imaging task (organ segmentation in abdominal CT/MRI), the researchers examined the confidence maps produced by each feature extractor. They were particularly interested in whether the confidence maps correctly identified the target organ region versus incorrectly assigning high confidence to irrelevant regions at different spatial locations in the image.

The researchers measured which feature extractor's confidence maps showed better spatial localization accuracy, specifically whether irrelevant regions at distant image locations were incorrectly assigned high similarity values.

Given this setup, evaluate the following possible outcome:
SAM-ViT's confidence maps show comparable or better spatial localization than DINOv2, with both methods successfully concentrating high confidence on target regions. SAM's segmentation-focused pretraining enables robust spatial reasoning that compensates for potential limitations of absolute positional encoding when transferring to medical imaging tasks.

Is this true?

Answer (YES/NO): NO